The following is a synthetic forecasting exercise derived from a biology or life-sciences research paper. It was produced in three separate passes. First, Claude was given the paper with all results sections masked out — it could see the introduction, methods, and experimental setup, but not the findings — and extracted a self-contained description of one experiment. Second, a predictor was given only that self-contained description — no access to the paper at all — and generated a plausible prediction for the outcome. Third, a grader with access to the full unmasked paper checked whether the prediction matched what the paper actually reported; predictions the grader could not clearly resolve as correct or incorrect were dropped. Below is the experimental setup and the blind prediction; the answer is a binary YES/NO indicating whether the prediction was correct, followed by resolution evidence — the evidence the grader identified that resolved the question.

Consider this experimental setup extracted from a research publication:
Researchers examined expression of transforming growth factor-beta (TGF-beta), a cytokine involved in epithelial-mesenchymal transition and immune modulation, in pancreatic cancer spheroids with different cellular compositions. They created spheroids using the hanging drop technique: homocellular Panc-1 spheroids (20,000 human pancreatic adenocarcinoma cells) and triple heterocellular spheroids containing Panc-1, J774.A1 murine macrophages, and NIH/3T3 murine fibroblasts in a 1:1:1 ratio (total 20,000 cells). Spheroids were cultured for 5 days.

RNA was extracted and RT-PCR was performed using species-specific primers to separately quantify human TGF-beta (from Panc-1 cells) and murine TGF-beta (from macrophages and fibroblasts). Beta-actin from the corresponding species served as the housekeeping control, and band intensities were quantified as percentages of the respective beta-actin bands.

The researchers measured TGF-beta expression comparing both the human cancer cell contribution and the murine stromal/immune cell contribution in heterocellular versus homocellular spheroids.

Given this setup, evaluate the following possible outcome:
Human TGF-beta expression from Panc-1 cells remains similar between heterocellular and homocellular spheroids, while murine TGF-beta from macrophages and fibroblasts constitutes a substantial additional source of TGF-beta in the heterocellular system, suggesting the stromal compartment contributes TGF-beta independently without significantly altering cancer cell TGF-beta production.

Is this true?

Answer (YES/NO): NO